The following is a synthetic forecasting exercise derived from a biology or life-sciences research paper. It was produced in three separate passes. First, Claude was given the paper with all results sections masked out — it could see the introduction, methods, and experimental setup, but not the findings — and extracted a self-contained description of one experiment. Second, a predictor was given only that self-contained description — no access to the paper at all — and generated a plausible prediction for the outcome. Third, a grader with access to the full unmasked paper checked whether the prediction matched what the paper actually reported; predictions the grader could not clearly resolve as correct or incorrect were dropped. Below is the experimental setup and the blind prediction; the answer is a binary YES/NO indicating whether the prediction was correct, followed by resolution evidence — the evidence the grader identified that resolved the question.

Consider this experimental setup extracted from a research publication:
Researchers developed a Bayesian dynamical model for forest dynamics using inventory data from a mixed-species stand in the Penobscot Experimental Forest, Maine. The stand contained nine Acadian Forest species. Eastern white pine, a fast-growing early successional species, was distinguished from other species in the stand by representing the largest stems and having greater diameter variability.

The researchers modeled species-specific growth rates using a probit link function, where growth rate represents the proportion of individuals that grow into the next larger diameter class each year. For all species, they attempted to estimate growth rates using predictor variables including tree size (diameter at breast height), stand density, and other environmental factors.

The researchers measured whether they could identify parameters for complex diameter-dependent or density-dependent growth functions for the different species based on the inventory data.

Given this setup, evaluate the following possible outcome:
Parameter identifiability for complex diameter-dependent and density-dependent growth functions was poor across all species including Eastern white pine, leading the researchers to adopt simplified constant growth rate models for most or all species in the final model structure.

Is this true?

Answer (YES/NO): YES